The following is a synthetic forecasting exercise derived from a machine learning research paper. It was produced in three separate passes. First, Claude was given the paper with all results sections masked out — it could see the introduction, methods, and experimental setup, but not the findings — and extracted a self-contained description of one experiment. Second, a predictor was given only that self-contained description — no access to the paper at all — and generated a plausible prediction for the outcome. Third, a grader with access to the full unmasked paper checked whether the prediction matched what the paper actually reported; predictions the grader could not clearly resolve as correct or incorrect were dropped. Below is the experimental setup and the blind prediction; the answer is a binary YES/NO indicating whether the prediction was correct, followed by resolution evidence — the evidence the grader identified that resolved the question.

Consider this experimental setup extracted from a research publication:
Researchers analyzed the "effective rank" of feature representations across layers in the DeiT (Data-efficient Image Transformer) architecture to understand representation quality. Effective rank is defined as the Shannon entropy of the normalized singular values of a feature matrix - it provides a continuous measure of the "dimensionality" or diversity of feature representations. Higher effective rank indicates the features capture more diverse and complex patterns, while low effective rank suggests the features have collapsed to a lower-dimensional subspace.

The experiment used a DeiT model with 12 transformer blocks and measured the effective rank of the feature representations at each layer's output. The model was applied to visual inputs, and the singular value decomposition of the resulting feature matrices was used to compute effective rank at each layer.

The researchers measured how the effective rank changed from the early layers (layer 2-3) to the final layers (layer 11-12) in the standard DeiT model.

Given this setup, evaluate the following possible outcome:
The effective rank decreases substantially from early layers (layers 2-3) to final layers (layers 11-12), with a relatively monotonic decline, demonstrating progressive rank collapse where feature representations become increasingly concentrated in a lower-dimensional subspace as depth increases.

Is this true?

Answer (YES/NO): YES